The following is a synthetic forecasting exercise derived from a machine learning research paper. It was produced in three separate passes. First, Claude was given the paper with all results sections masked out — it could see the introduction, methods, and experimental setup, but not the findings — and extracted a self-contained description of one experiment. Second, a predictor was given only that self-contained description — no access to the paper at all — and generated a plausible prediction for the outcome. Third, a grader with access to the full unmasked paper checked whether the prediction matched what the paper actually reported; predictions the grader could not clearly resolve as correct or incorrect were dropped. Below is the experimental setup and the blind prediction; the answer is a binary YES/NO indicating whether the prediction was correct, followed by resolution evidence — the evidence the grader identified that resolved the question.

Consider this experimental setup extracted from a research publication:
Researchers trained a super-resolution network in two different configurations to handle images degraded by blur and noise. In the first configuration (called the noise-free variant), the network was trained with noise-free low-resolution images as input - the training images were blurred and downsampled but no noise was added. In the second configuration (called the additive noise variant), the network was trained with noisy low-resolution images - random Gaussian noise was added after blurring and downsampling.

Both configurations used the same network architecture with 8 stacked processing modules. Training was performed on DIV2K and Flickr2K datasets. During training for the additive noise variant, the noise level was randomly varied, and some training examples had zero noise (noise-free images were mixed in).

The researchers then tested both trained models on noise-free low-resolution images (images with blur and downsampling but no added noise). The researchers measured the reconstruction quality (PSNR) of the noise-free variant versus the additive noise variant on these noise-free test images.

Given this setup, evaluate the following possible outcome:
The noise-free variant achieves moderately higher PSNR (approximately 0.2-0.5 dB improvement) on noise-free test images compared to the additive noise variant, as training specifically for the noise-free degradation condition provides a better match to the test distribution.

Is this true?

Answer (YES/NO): NO